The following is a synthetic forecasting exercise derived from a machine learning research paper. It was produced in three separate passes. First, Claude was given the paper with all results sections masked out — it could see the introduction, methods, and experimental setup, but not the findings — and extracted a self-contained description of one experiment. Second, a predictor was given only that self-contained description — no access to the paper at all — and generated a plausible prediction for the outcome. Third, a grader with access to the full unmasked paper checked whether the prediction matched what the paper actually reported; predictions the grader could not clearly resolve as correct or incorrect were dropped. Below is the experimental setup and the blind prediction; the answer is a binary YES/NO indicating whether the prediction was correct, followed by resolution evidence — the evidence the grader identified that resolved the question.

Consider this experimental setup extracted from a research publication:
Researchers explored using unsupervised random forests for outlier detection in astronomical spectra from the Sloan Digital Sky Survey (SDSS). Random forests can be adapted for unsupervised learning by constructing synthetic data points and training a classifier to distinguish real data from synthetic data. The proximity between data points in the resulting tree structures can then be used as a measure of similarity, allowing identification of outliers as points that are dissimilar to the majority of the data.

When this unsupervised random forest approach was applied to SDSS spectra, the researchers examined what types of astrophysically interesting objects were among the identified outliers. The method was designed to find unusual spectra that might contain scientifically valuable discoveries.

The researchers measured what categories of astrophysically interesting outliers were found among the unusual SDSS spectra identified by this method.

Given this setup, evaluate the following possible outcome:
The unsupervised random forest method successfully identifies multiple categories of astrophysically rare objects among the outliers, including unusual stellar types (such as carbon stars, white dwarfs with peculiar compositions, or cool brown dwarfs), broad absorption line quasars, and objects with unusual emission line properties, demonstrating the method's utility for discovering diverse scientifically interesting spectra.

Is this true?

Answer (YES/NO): NO